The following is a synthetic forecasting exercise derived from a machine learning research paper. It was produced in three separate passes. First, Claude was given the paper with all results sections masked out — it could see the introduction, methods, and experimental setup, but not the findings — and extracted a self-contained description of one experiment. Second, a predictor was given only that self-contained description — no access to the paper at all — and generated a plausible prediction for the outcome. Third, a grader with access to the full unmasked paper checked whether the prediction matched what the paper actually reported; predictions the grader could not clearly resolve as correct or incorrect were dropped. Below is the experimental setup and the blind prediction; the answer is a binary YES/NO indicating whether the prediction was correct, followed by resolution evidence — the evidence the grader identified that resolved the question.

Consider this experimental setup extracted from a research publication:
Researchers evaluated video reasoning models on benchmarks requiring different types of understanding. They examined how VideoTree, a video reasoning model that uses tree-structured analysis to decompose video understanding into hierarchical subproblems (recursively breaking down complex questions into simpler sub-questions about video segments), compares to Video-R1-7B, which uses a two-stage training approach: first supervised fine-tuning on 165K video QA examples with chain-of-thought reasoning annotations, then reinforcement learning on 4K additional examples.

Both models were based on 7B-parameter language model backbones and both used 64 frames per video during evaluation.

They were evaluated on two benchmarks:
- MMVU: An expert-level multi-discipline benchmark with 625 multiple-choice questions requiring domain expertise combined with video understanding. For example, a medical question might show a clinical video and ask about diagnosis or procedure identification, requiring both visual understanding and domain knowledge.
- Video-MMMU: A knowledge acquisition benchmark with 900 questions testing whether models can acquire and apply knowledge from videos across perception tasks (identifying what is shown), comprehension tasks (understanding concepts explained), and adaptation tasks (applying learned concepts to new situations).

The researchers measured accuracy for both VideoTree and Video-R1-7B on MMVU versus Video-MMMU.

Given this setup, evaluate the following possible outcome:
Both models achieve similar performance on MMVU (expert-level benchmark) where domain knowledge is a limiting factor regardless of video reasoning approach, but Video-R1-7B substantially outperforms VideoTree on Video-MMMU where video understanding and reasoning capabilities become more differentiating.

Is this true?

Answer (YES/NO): NO